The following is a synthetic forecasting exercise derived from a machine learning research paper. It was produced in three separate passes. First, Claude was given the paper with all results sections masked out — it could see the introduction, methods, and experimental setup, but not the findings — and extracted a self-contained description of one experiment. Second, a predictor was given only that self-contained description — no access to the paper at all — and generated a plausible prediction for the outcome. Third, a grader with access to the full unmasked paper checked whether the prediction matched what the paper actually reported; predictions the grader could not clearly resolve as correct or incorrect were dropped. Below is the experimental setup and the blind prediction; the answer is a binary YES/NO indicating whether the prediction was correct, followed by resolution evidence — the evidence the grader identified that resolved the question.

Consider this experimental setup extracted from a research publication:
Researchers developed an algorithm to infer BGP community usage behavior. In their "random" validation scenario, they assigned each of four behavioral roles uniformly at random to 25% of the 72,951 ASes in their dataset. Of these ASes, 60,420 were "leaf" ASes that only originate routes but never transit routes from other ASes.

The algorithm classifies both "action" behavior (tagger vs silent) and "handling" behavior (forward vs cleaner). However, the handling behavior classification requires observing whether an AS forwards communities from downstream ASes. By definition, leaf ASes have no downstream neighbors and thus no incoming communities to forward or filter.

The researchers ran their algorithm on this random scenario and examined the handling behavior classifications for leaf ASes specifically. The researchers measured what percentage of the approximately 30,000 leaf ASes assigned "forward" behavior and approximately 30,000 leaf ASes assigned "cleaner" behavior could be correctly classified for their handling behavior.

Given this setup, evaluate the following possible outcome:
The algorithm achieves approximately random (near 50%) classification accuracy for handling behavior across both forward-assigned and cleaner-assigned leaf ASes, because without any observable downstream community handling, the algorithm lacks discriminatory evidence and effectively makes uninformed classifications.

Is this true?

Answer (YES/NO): NO